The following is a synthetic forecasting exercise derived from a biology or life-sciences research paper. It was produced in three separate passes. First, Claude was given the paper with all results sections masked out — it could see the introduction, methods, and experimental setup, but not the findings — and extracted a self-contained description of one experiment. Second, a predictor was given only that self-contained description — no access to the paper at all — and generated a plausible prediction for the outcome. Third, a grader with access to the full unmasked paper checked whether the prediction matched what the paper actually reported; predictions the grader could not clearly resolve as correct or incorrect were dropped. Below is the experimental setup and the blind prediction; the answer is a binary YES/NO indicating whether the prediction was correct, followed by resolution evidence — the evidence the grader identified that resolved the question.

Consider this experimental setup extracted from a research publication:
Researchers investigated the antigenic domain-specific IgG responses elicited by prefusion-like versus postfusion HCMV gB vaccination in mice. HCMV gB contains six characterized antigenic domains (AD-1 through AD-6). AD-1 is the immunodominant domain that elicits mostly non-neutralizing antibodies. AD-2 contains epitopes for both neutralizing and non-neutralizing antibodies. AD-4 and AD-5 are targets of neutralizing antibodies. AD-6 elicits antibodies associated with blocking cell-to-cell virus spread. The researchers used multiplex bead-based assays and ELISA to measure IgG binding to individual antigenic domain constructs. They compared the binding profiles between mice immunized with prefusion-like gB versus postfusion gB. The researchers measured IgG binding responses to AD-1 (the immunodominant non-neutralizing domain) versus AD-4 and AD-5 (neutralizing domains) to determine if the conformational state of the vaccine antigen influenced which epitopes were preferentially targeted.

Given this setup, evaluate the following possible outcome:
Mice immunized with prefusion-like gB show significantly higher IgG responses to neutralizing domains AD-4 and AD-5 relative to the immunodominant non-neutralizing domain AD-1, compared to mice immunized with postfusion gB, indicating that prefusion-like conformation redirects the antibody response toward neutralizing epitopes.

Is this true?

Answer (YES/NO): NO